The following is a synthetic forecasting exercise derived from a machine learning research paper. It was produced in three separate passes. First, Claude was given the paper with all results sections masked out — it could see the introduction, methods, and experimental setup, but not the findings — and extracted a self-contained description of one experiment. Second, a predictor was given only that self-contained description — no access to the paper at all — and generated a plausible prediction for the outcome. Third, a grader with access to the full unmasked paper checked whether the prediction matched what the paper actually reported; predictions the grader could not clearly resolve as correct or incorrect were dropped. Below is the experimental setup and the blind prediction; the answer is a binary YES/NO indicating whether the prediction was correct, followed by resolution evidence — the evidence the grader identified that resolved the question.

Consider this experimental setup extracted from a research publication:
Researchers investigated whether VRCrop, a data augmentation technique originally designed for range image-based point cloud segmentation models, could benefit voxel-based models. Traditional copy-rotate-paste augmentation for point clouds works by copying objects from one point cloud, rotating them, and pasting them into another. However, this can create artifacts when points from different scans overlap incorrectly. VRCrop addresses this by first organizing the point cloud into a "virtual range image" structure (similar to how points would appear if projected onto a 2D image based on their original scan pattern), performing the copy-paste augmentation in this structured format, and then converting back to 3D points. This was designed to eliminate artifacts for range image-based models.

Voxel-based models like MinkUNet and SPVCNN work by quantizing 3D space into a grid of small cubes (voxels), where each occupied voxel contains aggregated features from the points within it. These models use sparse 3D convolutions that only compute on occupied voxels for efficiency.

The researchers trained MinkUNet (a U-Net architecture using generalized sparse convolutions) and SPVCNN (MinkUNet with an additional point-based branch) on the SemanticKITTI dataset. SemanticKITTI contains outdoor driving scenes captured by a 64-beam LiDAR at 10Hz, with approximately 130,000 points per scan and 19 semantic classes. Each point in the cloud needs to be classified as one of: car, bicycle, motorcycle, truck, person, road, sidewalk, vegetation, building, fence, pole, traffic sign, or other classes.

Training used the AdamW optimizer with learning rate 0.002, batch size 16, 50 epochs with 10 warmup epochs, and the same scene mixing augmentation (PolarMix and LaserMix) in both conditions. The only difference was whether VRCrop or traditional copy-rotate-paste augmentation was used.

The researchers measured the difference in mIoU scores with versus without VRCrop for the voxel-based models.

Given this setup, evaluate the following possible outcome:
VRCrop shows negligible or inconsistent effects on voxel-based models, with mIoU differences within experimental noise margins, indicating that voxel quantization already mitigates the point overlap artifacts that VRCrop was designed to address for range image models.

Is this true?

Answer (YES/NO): NO